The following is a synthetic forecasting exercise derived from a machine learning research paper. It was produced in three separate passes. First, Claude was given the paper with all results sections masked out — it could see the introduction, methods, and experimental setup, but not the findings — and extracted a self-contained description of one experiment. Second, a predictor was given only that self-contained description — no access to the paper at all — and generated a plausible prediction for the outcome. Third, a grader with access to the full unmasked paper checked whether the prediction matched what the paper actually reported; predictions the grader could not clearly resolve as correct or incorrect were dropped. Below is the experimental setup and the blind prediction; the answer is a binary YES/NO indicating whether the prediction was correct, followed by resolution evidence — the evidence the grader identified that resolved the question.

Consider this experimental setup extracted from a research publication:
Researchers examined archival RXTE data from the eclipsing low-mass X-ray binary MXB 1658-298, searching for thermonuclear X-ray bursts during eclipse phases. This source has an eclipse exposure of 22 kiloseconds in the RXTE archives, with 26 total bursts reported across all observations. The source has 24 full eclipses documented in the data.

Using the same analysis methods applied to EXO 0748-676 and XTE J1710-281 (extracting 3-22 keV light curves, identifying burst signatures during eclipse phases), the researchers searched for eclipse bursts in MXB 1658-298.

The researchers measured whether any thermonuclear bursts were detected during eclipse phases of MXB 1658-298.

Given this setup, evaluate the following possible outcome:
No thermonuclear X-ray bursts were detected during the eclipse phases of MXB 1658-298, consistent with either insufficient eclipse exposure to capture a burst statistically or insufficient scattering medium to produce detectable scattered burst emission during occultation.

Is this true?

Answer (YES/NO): YES